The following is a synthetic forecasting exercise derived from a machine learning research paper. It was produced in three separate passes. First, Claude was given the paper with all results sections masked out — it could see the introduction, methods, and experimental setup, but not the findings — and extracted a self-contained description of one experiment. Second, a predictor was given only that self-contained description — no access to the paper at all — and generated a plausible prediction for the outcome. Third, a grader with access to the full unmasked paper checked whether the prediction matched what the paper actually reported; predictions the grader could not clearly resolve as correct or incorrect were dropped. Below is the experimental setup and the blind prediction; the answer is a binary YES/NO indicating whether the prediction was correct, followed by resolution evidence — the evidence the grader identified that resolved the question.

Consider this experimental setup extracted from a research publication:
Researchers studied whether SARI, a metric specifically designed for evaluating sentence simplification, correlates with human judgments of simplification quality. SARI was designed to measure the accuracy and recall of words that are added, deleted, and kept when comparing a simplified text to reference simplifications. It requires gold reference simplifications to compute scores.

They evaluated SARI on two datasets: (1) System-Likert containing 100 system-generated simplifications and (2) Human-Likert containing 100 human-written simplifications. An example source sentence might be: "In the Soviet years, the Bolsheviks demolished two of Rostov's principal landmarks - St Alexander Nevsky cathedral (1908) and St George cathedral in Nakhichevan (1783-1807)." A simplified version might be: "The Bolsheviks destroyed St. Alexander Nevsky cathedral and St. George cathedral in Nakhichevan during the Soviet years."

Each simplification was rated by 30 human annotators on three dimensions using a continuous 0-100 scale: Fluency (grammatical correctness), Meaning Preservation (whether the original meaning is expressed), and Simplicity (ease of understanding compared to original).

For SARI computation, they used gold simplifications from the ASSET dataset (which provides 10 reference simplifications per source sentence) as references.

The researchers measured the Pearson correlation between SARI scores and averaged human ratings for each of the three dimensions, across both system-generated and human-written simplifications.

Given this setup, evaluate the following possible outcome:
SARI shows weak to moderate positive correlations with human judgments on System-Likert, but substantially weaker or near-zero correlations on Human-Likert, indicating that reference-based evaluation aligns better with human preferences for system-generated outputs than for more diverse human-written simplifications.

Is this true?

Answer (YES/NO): YES